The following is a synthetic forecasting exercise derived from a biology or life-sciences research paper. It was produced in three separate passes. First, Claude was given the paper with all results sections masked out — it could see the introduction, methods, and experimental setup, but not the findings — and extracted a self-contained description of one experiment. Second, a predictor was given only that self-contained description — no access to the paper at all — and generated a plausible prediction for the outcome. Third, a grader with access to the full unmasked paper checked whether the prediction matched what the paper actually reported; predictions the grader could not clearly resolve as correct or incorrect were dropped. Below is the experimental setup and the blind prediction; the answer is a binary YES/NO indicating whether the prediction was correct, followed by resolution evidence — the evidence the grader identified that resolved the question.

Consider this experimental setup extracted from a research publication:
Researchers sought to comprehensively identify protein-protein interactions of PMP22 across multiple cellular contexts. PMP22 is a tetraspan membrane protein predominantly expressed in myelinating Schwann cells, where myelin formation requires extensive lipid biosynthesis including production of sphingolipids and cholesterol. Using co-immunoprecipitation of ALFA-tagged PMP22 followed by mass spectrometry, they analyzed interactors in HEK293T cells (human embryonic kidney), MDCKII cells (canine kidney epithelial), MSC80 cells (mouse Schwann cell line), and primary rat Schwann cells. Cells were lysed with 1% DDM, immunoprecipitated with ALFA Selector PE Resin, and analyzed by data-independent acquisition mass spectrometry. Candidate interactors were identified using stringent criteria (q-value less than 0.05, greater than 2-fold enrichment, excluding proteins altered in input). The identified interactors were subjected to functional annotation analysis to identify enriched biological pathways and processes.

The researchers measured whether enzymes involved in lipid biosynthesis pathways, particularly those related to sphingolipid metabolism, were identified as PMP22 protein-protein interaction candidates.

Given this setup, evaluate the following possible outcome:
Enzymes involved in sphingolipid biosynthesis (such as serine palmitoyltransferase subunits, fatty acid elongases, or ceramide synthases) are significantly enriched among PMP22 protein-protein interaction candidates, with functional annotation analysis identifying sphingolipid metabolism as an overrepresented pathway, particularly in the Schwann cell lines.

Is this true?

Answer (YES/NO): NO